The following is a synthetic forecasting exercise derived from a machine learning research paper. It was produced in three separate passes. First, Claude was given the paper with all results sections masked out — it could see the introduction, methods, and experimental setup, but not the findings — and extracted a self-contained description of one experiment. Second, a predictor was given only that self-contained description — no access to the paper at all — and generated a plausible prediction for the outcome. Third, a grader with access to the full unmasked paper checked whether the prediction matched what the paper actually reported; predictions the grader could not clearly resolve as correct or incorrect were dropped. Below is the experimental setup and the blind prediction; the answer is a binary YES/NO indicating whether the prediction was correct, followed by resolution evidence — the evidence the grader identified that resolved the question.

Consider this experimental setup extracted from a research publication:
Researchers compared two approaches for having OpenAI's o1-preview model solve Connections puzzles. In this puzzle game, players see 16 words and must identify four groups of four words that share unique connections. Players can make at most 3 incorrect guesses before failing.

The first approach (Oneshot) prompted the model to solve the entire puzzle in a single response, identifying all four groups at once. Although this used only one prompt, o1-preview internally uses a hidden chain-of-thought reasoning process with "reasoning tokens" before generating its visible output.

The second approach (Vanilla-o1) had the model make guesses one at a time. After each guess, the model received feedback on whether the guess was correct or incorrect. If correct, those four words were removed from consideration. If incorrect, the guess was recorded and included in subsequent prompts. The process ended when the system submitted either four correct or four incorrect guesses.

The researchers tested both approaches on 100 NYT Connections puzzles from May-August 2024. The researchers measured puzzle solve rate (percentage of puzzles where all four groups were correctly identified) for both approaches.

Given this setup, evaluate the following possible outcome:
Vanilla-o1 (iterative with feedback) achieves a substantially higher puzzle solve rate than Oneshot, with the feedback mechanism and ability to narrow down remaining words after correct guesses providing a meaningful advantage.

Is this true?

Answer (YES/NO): YES